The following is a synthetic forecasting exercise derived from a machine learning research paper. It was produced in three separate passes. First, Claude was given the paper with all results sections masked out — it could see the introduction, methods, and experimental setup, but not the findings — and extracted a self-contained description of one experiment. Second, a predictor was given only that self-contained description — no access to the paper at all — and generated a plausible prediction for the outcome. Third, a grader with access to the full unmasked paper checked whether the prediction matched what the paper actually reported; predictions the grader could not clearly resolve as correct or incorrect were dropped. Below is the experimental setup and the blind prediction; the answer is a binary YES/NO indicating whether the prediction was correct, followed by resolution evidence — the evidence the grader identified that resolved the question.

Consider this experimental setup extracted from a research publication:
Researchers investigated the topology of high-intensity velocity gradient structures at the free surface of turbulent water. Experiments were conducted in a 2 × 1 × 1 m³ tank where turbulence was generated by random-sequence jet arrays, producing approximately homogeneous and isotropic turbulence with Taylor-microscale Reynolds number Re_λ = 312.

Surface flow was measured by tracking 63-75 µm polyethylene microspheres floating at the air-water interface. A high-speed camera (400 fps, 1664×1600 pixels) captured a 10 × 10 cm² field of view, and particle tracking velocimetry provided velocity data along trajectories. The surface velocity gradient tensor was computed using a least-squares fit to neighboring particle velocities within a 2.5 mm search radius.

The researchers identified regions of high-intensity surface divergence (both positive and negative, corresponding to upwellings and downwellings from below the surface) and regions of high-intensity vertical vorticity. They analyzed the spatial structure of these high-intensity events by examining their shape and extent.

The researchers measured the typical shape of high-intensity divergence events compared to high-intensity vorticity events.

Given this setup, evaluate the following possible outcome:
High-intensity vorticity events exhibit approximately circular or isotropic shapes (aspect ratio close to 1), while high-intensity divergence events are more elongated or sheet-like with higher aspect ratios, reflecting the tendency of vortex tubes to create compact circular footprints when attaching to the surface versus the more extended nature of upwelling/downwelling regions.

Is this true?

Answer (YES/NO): NO